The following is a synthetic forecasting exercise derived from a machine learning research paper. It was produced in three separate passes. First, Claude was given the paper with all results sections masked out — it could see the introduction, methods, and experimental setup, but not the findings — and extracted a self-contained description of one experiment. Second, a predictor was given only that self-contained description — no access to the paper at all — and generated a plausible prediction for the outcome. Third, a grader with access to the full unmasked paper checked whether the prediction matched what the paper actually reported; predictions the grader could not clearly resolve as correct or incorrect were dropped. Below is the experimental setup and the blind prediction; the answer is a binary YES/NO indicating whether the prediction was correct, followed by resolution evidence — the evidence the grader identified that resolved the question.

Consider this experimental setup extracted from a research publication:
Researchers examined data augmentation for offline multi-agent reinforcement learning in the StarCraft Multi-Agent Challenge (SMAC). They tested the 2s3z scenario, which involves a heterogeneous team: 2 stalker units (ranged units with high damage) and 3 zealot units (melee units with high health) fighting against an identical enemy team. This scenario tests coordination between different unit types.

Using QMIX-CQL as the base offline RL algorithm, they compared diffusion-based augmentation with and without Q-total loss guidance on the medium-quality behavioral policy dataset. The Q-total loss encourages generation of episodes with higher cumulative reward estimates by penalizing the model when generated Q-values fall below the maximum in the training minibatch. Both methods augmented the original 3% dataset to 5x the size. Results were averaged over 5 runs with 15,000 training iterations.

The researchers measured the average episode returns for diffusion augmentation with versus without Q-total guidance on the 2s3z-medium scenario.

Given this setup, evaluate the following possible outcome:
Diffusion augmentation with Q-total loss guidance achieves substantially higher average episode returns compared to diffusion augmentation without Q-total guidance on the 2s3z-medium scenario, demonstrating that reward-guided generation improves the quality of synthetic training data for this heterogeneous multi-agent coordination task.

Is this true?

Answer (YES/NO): NO